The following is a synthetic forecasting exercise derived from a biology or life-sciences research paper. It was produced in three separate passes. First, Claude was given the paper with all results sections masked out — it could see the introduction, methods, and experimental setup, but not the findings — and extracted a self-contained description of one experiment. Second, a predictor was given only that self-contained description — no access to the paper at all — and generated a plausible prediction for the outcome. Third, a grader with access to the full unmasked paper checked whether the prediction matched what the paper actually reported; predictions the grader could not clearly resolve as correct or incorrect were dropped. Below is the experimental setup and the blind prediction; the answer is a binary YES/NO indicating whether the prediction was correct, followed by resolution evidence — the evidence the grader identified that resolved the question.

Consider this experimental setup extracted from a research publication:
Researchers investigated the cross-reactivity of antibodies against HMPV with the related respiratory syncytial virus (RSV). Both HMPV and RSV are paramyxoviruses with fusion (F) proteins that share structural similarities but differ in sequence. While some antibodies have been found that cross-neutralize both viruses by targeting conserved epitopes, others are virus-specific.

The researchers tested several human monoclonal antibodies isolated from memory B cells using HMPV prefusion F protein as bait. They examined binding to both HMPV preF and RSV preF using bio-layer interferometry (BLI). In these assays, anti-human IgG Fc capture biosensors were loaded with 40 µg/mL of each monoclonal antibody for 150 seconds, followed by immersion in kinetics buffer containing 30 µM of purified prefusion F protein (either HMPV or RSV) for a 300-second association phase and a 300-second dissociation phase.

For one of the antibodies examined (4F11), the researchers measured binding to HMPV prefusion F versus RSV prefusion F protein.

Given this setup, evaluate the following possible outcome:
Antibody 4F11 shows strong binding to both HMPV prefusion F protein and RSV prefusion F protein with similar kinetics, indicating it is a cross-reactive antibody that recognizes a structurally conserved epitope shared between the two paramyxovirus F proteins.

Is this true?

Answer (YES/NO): NO